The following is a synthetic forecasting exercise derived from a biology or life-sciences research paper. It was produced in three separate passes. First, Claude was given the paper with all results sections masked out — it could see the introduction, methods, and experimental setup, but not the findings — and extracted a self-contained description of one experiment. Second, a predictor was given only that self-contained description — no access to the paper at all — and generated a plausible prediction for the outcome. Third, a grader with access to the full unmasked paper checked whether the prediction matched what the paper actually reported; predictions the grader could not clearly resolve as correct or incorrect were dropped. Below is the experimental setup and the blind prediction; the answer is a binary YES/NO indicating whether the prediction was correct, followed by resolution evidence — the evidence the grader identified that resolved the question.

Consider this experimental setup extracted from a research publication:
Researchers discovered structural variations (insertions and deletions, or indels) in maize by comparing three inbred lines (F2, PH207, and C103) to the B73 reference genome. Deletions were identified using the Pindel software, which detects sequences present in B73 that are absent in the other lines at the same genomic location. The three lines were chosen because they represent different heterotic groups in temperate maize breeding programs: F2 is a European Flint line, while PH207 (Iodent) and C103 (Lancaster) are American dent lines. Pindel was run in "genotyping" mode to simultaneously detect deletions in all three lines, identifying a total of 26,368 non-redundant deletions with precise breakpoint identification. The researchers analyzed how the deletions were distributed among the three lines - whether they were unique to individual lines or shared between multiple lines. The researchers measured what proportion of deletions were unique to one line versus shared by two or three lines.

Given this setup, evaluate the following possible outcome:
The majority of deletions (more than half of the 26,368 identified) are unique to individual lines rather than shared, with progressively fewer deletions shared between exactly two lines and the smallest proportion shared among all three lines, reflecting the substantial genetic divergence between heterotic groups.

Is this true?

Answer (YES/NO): YES